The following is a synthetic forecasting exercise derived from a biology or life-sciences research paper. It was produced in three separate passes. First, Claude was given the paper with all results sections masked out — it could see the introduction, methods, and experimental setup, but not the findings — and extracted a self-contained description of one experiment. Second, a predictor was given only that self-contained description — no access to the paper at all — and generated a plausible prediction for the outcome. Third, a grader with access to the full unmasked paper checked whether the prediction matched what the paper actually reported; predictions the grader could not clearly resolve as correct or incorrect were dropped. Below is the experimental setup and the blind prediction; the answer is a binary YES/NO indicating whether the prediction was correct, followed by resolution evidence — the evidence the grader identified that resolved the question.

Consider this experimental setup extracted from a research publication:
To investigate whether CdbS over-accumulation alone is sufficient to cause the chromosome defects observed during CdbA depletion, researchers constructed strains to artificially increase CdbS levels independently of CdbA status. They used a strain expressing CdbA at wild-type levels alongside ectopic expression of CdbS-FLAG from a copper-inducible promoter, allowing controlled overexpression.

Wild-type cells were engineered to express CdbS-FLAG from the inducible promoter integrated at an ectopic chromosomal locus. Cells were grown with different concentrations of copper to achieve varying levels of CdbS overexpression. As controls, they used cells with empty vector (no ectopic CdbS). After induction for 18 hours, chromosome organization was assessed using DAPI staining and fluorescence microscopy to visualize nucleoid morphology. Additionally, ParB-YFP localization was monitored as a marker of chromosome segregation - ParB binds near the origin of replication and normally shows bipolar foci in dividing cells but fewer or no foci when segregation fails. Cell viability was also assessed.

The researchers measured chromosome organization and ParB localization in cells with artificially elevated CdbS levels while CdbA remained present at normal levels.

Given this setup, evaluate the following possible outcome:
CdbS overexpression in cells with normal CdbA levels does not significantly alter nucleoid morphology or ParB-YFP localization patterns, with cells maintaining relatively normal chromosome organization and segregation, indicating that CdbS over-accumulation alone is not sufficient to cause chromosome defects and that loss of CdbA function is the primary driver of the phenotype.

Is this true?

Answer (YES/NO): NO